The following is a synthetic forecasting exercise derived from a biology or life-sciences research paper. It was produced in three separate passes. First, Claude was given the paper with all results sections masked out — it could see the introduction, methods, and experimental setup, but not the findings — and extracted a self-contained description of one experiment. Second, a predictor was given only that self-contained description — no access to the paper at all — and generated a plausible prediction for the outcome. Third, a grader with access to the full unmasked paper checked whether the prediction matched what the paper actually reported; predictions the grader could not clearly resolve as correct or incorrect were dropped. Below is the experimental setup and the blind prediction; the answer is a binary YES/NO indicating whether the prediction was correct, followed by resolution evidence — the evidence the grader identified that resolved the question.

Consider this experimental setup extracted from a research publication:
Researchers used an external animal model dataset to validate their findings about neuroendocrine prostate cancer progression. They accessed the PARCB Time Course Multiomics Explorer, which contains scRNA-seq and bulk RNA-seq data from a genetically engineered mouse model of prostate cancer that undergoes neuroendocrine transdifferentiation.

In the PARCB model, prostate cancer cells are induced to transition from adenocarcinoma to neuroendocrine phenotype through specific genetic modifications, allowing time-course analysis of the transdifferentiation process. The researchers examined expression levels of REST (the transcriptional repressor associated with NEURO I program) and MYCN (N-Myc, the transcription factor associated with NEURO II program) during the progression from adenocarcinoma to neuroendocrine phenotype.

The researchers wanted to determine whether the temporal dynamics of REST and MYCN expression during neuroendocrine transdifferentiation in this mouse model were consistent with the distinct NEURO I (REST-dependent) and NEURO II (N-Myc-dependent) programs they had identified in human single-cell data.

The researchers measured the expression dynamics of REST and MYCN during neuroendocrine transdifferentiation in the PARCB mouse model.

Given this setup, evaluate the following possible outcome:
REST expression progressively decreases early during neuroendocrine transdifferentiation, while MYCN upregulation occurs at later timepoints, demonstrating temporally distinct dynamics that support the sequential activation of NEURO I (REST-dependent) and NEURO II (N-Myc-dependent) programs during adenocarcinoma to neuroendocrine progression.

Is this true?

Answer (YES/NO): NO